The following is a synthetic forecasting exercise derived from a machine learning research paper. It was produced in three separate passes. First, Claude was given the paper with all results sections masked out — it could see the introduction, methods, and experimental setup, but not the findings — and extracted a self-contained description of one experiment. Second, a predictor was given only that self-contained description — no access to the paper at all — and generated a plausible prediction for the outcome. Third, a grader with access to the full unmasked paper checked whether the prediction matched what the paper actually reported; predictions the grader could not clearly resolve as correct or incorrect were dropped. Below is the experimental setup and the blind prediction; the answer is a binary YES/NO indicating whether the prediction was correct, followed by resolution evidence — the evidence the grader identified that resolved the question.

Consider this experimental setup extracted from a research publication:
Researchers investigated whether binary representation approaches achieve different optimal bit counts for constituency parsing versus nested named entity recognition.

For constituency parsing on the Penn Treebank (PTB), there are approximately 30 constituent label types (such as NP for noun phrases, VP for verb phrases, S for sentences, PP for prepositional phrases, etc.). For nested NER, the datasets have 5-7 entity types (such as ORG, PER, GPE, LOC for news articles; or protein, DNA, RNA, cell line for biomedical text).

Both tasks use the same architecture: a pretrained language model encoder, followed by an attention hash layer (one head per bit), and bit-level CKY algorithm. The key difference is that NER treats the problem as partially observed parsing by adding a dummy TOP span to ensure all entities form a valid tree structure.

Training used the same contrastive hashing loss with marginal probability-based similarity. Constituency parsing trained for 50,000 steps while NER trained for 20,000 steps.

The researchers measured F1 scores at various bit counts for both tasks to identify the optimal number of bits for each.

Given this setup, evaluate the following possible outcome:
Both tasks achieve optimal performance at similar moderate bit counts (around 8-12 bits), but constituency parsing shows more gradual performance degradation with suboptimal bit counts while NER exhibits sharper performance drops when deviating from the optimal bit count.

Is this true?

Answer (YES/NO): YES